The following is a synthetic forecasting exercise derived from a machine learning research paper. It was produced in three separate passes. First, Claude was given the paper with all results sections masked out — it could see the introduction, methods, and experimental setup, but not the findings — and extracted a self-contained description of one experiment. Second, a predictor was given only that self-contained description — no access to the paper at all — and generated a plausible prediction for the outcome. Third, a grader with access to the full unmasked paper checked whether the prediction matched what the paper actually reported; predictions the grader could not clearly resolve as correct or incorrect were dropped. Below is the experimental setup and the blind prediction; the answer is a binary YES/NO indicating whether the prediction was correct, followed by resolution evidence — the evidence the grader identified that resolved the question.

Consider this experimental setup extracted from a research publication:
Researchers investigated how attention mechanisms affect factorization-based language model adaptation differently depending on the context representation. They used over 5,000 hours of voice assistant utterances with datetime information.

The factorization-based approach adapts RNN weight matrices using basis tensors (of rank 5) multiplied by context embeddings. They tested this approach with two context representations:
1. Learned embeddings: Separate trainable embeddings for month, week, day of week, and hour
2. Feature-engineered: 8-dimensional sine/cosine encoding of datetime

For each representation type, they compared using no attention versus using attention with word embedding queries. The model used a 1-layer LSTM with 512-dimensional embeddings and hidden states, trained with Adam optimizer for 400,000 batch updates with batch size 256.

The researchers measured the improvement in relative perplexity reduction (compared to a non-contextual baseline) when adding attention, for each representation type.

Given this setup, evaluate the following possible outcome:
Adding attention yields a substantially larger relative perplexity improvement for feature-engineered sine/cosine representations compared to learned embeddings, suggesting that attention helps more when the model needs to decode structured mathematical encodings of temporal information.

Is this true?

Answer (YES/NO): NO